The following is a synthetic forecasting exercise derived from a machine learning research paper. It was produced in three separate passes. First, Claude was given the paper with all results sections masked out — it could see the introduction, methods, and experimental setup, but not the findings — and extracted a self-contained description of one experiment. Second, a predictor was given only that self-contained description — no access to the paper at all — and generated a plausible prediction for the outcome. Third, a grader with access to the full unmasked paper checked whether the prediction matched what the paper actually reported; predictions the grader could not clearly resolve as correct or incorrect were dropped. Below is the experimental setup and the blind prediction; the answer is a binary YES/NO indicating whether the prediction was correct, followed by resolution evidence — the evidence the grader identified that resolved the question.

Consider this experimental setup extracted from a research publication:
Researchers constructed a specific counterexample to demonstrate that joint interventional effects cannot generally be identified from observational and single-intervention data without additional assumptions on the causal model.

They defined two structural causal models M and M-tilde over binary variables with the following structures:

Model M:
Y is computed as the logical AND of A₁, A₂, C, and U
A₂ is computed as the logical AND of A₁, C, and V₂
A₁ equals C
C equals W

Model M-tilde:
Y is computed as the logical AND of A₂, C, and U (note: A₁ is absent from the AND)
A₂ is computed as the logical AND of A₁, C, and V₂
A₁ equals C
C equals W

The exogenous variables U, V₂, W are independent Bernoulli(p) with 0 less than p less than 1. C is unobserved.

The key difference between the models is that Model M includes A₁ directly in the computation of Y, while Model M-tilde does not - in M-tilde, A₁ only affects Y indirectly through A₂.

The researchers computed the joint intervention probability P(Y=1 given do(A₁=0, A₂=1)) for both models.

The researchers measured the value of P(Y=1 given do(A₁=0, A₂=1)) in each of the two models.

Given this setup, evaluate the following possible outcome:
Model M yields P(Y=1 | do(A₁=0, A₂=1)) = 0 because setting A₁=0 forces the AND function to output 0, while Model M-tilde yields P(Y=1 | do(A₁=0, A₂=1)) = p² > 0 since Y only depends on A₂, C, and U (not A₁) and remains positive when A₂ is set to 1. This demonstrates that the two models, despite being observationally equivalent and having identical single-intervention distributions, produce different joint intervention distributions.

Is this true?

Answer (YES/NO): YES